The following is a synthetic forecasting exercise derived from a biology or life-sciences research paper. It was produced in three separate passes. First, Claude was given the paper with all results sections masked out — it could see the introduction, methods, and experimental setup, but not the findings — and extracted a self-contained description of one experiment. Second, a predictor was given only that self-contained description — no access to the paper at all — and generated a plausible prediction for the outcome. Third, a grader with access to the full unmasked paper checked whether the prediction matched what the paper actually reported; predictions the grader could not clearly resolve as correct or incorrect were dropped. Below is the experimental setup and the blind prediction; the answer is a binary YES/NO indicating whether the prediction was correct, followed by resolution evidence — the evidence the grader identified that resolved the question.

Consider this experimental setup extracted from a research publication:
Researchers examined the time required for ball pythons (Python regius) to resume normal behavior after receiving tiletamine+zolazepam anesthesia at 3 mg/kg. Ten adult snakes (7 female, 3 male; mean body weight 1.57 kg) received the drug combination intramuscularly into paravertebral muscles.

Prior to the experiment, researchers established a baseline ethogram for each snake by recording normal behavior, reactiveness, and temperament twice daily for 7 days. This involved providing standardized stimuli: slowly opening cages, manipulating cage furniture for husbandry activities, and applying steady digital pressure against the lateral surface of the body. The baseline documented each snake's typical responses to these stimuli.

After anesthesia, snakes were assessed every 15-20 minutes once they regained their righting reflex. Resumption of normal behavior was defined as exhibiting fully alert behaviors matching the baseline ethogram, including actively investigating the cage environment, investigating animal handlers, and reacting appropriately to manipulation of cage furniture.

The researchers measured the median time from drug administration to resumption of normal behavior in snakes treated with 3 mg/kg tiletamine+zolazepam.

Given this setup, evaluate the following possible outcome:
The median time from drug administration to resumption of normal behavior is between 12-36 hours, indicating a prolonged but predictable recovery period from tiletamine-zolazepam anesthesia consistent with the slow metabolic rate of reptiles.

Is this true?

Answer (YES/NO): NO